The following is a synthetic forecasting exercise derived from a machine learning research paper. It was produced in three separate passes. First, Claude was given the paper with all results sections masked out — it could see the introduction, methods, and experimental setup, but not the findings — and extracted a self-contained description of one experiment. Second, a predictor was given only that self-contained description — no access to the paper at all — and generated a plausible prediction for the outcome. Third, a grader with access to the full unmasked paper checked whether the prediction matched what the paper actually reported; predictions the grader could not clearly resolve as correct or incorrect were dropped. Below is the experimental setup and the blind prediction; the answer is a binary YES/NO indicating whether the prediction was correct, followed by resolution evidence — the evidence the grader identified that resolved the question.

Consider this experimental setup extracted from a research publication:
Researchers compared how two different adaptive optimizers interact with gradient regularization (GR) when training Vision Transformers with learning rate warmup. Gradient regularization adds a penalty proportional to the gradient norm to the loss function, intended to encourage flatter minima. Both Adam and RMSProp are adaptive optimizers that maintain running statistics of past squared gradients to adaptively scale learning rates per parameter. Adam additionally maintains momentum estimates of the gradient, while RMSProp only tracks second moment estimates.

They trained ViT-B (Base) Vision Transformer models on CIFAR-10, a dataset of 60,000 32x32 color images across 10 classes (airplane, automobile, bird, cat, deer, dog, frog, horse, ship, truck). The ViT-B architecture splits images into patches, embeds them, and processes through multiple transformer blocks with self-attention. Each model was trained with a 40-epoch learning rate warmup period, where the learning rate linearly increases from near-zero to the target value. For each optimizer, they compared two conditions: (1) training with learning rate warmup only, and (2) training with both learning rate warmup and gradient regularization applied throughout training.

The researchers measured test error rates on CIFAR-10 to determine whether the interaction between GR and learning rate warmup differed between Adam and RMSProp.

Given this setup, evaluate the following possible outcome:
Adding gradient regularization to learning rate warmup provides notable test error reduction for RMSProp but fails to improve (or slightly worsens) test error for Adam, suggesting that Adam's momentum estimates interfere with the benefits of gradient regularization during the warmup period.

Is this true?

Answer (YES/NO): NO